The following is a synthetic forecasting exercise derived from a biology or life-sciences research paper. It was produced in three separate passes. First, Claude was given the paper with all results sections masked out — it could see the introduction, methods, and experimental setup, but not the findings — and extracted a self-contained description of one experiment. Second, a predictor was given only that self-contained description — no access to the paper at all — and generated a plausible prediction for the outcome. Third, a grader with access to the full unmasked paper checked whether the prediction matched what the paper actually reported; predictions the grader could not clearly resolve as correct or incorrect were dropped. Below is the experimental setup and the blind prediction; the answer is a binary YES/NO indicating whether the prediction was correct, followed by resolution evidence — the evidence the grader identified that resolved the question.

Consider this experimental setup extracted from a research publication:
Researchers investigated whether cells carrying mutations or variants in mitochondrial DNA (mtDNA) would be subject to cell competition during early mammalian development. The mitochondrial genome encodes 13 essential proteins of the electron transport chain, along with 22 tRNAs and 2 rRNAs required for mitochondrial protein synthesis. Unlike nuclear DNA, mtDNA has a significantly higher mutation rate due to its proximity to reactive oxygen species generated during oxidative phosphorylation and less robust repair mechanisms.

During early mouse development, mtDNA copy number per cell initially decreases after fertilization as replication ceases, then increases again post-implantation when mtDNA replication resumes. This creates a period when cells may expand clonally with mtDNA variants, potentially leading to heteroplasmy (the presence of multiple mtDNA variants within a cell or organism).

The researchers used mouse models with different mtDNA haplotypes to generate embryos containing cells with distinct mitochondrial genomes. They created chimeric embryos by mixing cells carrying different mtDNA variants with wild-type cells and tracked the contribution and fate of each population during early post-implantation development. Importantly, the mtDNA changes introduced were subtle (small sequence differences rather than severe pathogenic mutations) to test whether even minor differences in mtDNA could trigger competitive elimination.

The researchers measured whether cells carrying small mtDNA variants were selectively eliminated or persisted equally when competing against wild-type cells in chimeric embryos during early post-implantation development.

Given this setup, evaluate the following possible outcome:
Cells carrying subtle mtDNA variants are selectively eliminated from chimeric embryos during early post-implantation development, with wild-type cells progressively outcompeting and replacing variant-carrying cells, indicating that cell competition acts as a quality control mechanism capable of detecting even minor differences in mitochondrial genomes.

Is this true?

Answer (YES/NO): NO